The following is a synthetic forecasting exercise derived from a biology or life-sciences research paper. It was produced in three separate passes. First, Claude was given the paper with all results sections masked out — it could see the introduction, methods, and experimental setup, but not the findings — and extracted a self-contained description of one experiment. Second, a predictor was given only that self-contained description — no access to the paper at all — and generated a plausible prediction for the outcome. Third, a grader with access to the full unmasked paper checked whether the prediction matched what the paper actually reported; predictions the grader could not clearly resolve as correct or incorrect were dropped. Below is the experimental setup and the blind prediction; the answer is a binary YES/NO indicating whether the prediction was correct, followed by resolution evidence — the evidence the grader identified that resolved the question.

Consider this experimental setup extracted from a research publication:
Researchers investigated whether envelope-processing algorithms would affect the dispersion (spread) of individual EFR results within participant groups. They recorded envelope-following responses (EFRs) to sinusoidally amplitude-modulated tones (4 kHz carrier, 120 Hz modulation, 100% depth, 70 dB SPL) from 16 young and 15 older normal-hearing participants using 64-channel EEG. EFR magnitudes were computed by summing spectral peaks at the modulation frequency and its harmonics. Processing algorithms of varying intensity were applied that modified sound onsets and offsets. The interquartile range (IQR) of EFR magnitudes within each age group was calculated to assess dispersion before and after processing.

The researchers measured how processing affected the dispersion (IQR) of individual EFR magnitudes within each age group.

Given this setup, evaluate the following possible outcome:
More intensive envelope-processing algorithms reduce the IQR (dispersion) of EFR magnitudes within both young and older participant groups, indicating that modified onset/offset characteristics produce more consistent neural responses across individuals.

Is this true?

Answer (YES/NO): NO